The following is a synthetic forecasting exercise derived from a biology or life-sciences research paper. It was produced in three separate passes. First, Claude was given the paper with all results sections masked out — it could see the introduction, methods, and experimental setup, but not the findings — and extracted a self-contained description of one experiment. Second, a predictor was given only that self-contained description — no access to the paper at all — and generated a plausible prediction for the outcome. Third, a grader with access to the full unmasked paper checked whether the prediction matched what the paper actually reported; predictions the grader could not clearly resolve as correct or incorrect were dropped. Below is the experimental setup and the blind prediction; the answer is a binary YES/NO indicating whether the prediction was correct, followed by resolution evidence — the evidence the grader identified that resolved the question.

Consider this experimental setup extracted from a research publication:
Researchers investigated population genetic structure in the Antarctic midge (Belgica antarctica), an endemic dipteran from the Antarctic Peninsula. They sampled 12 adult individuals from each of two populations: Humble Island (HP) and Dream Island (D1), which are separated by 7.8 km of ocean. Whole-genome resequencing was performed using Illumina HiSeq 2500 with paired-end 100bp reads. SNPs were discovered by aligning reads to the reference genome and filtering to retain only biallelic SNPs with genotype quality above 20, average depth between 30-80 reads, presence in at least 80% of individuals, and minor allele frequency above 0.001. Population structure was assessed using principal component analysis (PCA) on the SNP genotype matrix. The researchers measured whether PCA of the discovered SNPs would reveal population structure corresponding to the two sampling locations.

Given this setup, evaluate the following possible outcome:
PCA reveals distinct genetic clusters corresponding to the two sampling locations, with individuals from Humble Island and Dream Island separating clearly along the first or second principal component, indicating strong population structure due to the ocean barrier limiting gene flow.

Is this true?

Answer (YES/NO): YES